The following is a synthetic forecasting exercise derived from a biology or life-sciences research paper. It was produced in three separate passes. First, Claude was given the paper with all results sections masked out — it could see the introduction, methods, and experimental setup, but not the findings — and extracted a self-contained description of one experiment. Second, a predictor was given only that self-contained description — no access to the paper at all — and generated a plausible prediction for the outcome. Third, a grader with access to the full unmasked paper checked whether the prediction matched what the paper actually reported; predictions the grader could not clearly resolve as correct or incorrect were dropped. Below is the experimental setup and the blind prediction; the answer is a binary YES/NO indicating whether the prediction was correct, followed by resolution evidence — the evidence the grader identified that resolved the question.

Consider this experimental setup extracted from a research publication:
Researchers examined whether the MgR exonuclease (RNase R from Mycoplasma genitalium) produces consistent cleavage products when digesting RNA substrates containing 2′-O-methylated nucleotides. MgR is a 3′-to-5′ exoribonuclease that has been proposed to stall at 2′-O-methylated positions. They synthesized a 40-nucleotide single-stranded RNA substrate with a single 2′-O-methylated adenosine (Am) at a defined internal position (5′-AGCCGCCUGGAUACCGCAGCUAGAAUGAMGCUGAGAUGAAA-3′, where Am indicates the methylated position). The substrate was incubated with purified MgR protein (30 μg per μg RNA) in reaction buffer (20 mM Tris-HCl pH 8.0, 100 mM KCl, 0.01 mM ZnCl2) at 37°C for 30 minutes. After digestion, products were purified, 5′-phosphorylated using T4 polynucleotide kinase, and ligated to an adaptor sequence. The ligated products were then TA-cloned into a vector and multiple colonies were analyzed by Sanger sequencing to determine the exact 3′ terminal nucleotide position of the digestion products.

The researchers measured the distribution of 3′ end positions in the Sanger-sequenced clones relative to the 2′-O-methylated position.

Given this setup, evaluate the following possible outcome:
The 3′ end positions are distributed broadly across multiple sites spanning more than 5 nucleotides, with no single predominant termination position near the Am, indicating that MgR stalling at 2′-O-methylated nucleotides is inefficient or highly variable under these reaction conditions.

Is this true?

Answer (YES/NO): NO